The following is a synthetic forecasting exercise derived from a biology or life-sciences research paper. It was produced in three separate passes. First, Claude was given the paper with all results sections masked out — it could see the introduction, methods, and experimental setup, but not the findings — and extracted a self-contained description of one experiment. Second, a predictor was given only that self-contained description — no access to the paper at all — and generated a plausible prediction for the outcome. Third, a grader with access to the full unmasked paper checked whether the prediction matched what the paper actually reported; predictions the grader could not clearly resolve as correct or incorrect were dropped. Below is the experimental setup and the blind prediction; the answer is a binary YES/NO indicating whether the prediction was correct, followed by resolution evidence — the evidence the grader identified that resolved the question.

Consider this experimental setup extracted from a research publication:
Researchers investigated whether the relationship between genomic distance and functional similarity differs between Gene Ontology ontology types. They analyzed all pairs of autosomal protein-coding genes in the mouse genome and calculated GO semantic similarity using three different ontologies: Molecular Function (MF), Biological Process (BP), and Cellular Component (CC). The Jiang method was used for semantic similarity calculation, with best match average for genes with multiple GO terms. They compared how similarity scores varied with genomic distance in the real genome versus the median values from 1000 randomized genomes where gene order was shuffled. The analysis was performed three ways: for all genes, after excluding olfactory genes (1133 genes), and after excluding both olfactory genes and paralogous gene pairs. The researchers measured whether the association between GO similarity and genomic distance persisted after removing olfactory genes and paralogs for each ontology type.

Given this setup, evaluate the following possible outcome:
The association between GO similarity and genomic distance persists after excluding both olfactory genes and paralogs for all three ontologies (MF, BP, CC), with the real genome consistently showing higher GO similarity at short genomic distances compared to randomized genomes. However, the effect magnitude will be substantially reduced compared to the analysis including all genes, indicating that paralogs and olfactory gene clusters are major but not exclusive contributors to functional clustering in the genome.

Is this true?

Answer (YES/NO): NO